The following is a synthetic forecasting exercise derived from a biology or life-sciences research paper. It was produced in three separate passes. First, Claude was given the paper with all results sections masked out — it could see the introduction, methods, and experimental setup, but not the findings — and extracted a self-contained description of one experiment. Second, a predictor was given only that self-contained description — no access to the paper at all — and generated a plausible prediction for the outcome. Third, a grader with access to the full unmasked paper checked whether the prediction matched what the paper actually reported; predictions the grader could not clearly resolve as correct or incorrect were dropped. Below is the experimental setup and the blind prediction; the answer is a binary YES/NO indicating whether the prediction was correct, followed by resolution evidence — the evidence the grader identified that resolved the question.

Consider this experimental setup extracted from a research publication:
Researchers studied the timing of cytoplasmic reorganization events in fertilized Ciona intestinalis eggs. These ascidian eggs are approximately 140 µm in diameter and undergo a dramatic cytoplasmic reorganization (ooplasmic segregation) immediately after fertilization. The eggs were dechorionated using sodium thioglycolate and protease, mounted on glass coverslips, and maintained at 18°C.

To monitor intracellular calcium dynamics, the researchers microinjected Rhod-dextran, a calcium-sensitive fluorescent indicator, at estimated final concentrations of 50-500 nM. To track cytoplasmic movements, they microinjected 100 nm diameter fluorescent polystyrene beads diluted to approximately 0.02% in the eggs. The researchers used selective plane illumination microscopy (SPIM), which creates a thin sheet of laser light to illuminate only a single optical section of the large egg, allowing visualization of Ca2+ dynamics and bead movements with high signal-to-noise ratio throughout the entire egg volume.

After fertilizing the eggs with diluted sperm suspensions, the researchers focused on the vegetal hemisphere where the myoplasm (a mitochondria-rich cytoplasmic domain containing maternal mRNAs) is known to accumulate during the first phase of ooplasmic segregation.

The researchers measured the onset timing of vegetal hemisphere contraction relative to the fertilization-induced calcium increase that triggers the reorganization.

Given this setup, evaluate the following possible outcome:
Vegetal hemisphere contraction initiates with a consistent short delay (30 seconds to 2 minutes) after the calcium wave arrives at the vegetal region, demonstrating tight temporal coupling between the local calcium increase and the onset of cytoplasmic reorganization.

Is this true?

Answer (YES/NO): NO